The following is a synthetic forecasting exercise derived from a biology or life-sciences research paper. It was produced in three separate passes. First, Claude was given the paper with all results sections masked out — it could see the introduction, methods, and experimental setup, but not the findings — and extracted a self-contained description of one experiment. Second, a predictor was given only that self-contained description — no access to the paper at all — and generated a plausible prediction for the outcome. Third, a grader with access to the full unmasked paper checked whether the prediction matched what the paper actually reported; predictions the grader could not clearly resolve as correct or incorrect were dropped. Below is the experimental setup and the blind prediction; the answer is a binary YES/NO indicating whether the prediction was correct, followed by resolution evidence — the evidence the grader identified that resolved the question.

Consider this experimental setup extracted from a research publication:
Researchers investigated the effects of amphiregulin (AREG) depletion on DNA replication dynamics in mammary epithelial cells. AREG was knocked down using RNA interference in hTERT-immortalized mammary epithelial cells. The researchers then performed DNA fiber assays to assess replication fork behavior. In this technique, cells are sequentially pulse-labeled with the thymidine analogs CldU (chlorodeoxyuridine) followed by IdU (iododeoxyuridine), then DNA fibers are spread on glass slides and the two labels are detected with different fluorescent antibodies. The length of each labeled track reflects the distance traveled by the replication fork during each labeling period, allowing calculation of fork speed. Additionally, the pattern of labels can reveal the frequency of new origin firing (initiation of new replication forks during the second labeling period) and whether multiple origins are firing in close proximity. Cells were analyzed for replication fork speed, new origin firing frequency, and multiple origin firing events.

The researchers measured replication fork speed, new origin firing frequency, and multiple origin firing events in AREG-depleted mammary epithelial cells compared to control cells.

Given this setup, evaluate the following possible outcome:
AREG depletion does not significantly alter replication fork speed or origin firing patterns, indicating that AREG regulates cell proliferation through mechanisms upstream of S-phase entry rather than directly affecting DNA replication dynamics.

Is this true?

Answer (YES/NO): NO